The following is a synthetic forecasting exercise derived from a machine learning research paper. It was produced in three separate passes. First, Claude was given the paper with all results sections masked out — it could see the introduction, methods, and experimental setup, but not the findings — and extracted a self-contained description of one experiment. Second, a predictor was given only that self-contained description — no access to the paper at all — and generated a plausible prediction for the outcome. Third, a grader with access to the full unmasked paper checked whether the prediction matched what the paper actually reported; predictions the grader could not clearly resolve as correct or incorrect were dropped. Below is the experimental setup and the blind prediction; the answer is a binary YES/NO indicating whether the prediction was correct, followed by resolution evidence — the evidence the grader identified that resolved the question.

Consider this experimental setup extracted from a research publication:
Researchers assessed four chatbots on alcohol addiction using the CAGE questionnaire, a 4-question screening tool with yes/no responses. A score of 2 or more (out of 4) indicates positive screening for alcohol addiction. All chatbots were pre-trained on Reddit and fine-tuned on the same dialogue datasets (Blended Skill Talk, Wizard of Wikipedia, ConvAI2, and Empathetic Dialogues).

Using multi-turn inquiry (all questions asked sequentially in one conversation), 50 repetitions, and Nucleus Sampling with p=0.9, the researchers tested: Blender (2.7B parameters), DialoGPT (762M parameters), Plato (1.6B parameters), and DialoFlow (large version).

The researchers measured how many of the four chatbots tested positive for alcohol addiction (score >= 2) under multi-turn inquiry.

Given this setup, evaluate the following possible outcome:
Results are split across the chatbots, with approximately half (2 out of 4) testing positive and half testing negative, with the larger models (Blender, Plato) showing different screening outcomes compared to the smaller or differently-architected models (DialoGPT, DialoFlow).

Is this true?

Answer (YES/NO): NO